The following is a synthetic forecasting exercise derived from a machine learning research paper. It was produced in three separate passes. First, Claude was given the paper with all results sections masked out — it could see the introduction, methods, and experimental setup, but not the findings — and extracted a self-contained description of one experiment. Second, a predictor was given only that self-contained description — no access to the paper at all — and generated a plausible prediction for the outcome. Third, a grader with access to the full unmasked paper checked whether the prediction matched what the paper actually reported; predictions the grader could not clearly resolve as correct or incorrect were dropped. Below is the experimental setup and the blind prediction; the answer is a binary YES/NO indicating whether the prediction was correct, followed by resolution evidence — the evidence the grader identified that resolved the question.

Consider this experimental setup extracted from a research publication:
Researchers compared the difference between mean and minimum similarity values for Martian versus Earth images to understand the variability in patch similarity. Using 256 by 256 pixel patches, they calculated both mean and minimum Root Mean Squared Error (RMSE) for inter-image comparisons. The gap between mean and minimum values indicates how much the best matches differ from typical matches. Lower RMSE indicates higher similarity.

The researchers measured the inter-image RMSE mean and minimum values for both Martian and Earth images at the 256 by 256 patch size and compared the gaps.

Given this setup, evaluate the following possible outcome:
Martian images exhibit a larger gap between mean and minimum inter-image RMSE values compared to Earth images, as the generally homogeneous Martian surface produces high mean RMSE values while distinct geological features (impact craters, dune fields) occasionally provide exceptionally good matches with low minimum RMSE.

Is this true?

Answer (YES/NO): NO